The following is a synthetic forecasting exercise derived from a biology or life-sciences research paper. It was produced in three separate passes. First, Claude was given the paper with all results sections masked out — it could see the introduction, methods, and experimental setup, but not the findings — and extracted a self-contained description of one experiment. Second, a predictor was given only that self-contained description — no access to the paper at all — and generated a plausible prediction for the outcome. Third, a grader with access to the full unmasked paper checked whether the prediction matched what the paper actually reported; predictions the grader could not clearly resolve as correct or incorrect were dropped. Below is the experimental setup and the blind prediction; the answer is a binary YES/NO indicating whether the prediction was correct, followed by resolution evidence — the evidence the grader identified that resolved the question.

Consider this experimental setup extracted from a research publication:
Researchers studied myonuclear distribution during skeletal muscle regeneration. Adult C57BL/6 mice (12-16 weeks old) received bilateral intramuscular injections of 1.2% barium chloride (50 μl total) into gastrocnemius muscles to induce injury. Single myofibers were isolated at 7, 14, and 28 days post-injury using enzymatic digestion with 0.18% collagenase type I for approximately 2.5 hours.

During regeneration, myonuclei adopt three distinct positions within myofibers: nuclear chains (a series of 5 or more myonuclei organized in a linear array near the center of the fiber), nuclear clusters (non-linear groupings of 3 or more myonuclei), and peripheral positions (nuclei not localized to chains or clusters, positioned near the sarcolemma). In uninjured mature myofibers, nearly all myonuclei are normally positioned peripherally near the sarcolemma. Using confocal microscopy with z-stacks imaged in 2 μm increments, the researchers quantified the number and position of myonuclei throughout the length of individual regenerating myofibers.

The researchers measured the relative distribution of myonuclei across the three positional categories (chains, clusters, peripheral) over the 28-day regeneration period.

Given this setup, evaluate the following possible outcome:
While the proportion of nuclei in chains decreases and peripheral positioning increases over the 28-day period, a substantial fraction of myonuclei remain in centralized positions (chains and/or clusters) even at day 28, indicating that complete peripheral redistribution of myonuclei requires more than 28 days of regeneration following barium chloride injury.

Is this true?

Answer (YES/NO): YES